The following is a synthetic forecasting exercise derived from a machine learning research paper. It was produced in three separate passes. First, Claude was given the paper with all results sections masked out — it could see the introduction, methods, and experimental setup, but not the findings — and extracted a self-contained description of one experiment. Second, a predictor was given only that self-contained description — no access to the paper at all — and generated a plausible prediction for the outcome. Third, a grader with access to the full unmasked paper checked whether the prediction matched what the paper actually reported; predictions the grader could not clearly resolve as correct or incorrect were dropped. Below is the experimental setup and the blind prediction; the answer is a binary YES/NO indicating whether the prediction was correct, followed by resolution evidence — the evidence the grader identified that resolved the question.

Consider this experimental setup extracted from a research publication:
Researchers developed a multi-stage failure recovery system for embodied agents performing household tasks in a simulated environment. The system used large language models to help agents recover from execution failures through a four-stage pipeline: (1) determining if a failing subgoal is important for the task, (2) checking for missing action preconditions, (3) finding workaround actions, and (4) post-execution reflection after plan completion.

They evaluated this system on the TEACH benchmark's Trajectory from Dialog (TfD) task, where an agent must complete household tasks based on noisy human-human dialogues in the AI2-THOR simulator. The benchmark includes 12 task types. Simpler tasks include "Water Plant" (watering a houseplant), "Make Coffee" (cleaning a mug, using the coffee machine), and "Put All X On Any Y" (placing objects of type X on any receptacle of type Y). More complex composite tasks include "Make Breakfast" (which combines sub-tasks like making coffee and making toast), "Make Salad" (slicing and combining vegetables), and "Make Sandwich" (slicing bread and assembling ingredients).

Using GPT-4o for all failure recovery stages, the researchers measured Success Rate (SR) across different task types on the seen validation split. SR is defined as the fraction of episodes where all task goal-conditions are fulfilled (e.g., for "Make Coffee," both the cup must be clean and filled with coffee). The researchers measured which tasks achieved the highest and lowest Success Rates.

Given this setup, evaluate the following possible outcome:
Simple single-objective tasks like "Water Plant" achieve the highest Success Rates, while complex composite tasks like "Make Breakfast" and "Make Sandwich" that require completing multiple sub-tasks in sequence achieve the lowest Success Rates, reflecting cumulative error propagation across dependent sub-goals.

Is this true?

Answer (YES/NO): YES